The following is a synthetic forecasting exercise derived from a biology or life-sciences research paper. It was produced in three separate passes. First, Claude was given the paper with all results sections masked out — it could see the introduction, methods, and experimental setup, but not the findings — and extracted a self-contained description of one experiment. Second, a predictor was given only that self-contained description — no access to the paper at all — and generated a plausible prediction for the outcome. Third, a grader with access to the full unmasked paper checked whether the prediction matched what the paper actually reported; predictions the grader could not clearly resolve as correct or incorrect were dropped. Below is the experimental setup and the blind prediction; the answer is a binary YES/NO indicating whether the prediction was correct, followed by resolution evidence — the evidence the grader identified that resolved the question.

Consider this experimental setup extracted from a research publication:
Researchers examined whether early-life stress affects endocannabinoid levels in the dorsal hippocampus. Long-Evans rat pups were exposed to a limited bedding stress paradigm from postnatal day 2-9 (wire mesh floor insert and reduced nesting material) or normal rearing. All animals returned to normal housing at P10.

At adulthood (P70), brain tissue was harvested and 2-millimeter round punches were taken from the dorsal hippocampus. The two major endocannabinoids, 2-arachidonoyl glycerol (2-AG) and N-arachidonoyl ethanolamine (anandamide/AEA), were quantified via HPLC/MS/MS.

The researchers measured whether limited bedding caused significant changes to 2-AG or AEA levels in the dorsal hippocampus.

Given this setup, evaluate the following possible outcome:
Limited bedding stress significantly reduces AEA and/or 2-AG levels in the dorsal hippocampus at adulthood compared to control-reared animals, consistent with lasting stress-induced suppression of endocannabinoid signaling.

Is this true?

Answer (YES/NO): NO